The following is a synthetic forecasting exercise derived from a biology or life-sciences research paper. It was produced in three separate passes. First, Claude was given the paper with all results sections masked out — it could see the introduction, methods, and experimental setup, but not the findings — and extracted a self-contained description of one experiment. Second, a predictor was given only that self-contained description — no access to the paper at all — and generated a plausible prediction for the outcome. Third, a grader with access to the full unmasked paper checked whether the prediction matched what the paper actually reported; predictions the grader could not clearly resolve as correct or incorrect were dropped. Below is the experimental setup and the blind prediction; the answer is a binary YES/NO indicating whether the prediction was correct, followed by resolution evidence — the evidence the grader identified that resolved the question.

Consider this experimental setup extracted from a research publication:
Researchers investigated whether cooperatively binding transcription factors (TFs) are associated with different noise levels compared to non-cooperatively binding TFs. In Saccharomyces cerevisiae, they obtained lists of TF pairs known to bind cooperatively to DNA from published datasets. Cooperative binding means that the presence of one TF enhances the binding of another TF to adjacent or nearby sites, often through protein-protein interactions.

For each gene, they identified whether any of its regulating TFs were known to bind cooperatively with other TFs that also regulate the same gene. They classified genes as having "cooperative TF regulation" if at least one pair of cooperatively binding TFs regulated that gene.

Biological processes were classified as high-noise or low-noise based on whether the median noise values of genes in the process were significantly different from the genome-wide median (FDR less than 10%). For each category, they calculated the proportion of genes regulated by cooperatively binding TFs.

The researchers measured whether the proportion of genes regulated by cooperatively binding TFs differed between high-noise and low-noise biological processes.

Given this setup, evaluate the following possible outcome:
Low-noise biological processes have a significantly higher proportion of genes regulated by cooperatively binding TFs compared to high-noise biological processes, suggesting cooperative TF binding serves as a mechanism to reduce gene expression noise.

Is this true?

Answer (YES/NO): NO